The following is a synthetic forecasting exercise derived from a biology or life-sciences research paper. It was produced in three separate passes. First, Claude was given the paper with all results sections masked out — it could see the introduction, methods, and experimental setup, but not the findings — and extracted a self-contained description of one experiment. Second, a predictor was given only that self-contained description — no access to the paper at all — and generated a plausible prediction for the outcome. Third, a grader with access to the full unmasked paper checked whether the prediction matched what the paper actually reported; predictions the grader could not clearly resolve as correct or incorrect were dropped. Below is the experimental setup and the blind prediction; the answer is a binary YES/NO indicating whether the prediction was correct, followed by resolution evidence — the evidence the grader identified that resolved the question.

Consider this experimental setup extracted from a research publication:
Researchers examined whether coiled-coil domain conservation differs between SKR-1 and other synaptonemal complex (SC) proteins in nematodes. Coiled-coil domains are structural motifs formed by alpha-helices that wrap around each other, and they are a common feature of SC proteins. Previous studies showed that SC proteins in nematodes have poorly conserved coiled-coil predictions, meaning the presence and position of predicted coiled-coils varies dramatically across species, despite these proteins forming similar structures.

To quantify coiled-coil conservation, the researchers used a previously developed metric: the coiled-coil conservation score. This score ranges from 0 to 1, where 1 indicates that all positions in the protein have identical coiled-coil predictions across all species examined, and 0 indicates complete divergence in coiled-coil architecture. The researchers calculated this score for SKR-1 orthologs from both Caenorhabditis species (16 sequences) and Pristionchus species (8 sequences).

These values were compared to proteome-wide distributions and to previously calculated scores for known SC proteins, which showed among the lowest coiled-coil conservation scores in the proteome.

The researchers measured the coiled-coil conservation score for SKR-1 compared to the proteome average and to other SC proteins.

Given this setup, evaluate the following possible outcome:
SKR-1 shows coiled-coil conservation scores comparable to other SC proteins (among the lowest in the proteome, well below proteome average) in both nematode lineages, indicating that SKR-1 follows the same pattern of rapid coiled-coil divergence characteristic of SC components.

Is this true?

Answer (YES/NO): NO